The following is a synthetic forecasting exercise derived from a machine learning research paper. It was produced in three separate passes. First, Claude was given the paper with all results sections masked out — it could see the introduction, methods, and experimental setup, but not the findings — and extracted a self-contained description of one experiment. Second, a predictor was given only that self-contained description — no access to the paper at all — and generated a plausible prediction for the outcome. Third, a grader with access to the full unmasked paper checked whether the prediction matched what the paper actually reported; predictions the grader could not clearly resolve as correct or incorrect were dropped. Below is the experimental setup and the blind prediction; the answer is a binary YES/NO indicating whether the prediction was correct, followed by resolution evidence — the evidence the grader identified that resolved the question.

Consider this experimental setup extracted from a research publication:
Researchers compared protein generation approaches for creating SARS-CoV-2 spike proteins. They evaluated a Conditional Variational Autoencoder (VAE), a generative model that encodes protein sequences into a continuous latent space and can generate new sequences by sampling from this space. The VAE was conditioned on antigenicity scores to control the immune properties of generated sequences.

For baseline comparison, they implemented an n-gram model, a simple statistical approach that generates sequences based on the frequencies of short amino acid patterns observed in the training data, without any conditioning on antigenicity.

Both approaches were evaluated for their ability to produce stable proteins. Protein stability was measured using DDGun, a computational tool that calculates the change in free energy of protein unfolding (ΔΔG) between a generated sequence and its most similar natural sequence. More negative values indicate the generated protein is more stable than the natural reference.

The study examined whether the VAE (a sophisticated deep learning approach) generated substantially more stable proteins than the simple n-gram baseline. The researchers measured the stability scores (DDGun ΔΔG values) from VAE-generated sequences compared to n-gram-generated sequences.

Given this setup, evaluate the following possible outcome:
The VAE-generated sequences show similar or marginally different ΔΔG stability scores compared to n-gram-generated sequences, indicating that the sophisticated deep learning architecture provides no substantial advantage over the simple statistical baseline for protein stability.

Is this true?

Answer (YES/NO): YES